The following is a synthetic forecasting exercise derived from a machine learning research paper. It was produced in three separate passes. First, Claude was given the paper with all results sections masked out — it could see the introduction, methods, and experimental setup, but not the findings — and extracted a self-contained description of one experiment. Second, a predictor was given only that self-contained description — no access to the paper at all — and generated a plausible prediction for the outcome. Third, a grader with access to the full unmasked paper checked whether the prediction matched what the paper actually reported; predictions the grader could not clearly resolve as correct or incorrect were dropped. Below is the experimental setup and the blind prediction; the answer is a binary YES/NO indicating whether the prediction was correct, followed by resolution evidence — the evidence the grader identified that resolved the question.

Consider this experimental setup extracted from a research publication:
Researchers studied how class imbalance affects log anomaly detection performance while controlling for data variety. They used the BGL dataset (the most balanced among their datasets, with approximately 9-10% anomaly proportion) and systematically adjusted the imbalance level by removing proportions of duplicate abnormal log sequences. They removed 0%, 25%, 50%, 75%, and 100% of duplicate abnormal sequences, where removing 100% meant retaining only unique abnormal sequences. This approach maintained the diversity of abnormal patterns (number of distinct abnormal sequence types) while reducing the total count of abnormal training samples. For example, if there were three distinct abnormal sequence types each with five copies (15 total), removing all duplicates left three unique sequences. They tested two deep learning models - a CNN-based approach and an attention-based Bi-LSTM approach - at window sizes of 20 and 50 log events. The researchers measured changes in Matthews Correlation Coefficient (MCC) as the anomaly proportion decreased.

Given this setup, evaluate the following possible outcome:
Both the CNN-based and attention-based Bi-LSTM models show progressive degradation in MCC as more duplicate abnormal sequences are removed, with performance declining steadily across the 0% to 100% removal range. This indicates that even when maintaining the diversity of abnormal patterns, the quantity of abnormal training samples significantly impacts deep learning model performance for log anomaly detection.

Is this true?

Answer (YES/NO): YES